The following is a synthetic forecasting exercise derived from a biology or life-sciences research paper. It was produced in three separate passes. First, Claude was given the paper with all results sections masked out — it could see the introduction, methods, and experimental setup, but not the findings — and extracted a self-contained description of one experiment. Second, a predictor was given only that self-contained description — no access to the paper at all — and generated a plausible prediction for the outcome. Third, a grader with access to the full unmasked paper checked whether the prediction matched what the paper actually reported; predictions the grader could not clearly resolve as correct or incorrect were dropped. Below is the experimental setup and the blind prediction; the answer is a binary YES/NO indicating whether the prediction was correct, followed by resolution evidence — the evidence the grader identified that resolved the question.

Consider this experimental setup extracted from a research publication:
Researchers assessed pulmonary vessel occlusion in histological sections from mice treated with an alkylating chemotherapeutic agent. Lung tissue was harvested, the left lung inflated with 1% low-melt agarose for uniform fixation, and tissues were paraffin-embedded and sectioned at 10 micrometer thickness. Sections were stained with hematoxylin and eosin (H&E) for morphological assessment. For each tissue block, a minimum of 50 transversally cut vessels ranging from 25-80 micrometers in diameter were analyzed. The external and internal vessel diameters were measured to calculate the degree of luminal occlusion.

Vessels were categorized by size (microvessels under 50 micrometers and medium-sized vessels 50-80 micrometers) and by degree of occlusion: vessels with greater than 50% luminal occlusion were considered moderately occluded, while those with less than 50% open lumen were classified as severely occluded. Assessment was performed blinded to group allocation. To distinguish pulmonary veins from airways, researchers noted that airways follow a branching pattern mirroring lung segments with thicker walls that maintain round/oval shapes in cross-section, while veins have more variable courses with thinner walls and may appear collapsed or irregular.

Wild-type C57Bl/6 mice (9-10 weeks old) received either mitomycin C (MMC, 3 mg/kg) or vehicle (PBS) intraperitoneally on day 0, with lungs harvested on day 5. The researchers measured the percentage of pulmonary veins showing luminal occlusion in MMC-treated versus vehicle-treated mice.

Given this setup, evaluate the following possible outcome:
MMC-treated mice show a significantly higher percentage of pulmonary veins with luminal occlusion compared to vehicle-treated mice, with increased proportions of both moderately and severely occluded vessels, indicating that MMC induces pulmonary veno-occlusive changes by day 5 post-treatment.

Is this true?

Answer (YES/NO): YES